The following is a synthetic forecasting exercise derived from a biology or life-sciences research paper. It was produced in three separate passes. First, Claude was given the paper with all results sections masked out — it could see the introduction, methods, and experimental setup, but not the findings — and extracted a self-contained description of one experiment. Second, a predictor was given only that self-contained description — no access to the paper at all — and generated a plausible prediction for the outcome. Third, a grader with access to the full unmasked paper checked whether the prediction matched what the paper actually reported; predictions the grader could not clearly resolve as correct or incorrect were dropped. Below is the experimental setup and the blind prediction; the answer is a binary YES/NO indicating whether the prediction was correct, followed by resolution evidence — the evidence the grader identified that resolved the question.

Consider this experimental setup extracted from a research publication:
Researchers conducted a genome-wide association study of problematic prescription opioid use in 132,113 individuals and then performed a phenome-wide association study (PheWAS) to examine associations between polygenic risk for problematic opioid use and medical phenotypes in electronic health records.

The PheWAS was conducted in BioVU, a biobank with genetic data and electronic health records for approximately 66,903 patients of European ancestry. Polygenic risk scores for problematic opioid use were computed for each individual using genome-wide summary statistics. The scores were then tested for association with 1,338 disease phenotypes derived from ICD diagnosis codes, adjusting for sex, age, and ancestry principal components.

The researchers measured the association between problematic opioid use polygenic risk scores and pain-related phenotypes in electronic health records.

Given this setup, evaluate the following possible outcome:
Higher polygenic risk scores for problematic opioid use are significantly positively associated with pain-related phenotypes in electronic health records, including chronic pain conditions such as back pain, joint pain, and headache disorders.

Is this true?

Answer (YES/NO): NO